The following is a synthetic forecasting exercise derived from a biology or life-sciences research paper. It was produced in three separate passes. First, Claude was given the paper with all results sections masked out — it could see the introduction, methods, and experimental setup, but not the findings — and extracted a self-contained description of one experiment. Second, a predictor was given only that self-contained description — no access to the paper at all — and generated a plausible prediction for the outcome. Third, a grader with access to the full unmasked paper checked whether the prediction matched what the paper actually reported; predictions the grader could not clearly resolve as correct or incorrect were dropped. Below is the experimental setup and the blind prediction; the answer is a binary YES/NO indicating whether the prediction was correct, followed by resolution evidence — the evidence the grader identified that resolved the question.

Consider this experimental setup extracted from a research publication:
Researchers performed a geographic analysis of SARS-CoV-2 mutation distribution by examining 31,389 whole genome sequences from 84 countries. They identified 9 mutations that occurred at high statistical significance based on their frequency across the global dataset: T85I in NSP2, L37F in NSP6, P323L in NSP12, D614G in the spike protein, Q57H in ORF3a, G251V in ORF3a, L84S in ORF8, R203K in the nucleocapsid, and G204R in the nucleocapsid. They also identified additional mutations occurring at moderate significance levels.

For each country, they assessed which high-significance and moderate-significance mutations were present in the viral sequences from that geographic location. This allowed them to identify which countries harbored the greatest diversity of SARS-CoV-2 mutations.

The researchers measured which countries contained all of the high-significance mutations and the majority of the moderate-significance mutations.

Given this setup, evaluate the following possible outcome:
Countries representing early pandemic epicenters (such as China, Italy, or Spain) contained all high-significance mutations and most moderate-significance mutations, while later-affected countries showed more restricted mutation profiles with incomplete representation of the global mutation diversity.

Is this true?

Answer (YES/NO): NO